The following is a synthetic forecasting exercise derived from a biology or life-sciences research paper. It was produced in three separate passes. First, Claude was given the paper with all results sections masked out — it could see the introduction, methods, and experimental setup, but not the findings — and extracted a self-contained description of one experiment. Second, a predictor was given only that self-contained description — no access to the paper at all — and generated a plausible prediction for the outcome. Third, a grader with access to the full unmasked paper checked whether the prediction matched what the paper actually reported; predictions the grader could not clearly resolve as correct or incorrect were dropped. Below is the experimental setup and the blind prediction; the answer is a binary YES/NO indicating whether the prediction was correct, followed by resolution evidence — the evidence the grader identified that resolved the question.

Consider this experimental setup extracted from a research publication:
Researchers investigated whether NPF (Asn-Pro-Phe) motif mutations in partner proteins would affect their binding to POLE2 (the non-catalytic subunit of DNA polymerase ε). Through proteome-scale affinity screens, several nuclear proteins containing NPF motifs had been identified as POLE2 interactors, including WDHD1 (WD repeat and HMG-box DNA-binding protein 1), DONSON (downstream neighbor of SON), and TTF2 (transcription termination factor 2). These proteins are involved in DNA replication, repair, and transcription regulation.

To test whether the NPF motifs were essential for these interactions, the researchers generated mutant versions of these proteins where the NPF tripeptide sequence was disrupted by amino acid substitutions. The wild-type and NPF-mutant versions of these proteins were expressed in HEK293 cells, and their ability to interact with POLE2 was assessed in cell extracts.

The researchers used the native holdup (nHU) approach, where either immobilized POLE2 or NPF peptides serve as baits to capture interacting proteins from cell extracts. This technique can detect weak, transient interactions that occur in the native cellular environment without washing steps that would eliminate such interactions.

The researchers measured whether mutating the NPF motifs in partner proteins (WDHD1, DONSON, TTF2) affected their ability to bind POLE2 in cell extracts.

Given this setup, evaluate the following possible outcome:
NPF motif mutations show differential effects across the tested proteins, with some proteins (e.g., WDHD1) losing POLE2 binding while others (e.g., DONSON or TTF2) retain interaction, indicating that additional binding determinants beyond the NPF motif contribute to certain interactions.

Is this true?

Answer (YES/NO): YES